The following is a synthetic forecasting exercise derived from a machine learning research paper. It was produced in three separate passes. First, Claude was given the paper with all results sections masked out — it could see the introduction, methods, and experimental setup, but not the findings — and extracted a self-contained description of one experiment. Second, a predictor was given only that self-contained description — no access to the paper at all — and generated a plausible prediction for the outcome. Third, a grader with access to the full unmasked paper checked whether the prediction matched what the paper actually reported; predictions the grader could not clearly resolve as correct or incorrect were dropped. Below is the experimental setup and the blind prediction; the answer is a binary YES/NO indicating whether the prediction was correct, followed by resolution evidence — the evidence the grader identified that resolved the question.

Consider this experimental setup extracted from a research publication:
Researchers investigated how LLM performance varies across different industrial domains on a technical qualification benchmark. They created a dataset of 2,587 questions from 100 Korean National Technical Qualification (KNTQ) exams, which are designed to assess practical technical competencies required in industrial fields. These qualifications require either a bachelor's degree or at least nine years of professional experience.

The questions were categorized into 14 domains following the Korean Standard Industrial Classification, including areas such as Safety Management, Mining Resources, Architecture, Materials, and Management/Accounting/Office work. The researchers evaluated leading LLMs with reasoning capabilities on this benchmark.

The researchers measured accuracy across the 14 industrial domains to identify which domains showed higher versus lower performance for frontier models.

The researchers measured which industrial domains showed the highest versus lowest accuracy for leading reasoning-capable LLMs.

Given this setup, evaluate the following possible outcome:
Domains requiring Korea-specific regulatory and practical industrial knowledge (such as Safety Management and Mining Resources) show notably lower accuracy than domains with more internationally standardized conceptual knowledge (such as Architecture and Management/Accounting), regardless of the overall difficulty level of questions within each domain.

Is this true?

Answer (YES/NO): NO